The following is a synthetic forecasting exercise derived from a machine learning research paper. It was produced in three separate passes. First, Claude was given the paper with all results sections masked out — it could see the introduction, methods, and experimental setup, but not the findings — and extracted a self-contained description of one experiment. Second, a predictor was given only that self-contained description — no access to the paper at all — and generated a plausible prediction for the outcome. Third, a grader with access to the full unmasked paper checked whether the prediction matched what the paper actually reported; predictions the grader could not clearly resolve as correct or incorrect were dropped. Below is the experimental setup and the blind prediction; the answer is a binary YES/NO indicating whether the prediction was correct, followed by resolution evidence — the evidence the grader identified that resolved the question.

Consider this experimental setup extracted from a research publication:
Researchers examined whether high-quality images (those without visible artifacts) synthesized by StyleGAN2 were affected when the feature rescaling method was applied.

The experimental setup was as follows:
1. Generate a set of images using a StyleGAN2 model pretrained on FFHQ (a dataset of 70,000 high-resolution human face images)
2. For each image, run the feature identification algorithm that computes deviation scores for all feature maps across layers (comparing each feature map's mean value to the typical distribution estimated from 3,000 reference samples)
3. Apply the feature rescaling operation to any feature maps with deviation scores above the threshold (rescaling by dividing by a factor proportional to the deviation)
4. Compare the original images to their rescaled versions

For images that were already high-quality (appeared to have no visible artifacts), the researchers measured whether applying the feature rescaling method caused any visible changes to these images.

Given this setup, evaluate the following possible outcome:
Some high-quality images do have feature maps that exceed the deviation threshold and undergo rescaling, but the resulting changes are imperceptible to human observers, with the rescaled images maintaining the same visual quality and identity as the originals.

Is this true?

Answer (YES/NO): NO